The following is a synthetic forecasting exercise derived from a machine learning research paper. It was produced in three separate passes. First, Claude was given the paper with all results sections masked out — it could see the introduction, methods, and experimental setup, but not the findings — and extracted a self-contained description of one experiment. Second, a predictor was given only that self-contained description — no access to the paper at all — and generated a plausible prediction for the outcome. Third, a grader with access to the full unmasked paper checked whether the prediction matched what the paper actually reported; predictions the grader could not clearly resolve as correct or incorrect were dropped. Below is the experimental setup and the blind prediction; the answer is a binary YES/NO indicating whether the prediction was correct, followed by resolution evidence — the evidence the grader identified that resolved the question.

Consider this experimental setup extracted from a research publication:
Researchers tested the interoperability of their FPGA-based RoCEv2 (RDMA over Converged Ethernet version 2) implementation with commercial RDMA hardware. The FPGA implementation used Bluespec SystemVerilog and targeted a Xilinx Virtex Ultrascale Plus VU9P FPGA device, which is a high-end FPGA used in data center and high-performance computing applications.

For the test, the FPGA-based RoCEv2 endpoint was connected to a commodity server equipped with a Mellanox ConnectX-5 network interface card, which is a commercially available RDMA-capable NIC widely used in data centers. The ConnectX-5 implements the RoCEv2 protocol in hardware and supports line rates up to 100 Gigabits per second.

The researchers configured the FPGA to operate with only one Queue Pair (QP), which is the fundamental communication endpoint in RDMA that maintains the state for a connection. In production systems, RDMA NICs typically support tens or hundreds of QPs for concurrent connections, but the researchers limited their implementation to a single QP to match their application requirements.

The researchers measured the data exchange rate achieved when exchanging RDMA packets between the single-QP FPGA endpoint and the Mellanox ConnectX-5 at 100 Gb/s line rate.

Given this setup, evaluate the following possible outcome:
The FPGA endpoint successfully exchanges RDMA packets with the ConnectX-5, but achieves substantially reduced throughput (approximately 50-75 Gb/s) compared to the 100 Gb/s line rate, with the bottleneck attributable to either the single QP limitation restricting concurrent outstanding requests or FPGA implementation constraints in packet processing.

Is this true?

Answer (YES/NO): NO